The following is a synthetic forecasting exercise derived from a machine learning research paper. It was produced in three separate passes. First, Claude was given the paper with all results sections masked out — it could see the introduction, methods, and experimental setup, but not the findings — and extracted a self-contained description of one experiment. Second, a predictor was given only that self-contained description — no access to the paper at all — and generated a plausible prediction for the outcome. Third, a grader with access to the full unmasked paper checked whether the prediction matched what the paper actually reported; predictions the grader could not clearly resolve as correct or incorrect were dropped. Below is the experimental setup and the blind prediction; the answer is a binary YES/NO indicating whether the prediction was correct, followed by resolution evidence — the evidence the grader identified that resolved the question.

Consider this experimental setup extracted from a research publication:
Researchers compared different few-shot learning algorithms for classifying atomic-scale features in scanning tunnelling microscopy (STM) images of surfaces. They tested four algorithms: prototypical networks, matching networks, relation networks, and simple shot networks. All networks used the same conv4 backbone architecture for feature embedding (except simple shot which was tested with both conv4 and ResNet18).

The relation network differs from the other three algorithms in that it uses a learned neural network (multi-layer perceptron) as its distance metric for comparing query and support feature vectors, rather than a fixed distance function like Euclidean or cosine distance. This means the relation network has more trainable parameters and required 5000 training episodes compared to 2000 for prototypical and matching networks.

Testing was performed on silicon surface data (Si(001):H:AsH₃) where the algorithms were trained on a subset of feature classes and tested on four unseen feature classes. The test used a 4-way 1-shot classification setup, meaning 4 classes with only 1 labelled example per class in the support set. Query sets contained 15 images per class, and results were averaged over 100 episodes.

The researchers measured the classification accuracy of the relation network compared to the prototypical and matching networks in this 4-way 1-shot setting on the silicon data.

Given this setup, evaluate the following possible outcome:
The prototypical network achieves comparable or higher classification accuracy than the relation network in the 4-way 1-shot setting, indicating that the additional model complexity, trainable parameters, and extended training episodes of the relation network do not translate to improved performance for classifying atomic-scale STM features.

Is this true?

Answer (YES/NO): YES